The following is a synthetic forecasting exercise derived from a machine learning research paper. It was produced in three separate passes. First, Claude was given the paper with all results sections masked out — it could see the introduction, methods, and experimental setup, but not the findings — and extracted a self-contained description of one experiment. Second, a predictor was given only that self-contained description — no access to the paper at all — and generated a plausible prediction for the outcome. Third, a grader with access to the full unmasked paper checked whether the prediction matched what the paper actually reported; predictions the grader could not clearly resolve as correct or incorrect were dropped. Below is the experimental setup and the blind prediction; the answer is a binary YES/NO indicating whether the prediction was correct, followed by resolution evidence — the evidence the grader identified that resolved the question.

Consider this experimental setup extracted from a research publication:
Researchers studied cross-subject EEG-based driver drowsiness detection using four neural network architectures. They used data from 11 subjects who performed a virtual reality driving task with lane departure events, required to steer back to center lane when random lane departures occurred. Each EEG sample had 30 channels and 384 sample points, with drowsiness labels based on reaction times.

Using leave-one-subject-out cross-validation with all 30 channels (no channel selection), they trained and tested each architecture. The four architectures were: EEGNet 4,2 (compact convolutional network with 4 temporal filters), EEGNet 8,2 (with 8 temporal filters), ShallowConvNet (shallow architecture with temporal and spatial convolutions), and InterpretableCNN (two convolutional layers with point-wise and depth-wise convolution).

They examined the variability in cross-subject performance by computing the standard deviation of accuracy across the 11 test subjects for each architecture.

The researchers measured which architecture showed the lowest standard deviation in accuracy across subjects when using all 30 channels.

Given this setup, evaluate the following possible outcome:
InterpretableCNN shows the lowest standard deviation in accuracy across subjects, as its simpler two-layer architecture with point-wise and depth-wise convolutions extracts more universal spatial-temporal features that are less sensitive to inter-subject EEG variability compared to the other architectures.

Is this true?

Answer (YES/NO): YES